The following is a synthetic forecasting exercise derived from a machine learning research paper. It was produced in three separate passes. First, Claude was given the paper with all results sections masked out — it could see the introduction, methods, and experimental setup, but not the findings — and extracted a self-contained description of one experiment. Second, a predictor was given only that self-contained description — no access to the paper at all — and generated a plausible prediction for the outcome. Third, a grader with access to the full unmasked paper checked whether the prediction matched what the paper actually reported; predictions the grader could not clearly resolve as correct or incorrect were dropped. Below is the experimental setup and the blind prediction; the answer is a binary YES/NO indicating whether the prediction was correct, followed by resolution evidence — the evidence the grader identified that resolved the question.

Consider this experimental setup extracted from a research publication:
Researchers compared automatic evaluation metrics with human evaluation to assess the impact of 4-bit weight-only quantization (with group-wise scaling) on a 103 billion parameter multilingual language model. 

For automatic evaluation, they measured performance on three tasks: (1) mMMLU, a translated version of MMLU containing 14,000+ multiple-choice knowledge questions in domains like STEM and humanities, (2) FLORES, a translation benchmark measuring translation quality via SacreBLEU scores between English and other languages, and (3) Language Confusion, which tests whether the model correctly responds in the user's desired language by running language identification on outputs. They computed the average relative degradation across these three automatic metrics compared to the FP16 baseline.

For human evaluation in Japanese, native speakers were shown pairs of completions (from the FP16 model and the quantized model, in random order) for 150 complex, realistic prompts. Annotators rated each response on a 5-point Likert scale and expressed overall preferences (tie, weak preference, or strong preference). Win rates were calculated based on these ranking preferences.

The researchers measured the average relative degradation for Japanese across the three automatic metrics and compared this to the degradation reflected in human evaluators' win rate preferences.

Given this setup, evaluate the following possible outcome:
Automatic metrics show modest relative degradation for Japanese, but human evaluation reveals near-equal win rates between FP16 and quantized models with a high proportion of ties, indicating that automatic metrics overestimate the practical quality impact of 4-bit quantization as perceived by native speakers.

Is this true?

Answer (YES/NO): NO